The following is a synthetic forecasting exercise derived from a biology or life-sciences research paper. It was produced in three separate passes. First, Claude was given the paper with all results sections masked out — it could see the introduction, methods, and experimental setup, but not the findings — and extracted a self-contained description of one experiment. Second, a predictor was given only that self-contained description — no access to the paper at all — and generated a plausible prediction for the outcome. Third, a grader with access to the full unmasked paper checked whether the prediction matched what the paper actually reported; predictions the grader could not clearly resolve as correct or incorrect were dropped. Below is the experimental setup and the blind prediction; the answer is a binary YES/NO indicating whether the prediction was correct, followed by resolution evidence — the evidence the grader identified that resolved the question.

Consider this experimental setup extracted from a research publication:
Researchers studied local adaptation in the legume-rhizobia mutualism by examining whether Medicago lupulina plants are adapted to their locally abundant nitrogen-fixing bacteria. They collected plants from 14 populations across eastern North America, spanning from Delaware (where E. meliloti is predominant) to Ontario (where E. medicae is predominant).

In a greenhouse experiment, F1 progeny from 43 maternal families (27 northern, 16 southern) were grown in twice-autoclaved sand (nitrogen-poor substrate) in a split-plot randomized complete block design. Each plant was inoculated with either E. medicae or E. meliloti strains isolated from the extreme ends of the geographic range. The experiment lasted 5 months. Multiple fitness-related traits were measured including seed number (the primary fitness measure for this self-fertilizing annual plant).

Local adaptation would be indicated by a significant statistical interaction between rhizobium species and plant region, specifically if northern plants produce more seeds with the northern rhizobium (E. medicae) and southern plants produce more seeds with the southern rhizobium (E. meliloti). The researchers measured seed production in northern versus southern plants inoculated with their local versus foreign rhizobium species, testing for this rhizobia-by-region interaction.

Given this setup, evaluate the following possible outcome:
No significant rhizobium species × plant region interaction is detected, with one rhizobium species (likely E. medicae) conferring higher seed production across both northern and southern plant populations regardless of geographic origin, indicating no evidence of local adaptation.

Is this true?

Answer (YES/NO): NO